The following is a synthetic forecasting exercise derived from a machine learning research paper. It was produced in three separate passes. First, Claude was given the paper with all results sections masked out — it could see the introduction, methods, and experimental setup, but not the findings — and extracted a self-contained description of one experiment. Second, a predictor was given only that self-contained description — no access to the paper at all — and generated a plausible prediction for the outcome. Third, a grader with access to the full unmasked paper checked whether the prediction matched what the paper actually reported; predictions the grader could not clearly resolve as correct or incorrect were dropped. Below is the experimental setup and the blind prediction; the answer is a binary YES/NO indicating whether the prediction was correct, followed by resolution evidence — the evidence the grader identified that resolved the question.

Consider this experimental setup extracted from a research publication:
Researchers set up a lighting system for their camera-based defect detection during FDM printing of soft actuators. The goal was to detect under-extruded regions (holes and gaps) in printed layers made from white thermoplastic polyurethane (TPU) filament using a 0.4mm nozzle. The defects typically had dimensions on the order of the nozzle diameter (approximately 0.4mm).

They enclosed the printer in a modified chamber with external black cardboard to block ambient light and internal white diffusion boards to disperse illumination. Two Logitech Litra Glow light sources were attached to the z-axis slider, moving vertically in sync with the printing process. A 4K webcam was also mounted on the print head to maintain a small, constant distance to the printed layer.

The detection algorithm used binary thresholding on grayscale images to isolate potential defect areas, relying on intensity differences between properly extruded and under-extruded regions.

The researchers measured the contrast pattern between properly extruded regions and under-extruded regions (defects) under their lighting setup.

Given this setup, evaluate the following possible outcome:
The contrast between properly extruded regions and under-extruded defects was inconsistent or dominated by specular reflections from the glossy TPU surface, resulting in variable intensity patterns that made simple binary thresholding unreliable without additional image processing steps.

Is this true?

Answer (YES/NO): NO